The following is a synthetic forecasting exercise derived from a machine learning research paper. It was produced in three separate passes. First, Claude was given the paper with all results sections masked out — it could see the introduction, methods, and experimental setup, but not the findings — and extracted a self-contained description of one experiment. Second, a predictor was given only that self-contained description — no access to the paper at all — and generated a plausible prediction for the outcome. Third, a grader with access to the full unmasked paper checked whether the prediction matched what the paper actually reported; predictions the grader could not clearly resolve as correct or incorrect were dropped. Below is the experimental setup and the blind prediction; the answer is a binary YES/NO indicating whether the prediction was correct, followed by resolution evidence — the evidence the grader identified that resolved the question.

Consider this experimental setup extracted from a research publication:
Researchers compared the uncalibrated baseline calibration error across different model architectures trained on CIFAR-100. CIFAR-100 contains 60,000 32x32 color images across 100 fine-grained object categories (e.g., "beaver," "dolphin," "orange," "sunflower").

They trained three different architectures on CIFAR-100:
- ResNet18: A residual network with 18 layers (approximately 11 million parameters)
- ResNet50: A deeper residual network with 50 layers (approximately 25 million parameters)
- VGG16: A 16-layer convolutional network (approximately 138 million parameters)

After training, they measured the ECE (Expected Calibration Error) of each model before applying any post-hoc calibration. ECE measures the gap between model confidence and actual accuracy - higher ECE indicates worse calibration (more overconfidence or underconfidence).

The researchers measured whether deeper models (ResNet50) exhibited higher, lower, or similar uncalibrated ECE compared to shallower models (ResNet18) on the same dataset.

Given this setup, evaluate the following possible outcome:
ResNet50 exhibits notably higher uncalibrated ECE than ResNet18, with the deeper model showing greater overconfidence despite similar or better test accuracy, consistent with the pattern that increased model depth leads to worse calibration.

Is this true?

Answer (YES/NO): NO